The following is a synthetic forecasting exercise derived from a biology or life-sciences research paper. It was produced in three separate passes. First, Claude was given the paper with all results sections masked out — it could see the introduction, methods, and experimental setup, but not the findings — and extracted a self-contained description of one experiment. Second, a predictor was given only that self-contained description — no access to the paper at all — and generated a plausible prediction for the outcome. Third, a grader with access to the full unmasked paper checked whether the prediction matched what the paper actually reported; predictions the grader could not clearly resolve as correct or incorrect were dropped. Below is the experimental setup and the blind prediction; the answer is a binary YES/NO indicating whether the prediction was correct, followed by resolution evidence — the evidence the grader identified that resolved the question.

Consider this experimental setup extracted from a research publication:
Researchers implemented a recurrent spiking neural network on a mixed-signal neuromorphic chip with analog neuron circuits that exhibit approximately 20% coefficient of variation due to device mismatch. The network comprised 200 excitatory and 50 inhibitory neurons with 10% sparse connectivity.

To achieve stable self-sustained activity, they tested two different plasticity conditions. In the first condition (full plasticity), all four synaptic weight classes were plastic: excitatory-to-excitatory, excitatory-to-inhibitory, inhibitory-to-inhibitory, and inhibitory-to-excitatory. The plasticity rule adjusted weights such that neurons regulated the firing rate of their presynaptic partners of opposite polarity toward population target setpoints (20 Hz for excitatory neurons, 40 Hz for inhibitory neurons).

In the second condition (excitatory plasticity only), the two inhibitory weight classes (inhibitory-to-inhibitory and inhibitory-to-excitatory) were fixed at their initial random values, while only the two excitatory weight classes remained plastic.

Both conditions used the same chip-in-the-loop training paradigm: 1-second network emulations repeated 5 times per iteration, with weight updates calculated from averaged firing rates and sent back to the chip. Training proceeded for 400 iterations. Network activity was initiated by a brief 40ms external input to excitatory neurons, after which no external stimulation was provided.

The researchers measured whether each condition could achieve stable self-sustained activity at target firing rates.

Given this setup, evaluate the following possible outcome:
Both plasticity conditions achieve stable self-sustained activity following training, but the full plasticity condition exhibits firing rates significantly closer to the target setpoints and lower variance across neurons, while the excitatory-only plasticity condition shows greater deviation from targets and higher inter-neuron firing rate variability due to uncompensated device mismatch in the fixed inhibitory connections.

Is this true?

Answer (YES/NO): NO